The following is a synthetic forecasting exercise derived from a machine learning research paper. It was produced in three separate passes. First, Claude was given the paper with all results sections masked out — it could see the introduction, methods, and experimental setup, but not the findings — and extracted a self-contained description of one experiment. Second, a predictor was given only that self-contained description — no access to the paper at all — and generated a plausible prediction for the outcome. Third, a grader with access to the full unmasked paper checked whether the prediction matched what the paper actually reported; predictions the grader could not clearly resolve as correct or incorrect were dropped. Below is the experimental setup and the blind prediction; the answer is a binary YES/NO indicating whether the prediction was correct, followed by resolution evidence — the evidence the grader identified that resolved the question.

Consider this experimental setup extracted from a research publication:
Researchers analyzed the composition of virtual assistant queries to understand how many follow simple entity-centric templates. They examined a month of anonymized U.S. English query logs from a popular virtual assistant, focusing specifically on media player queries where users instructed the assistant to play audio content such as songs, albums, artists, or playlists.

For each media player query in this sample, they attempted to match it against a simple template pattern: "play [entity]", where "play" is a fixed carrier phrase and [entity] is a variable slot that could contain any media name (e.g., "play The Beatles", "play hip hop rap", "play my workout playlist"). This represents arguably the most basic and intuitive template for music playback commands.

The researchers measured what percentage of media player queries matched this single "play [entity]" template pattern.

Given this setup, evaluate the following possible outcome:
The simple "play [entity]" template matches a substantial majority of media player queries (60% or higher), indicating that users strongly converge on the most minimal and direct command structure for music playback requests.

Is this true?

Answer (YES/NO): NO